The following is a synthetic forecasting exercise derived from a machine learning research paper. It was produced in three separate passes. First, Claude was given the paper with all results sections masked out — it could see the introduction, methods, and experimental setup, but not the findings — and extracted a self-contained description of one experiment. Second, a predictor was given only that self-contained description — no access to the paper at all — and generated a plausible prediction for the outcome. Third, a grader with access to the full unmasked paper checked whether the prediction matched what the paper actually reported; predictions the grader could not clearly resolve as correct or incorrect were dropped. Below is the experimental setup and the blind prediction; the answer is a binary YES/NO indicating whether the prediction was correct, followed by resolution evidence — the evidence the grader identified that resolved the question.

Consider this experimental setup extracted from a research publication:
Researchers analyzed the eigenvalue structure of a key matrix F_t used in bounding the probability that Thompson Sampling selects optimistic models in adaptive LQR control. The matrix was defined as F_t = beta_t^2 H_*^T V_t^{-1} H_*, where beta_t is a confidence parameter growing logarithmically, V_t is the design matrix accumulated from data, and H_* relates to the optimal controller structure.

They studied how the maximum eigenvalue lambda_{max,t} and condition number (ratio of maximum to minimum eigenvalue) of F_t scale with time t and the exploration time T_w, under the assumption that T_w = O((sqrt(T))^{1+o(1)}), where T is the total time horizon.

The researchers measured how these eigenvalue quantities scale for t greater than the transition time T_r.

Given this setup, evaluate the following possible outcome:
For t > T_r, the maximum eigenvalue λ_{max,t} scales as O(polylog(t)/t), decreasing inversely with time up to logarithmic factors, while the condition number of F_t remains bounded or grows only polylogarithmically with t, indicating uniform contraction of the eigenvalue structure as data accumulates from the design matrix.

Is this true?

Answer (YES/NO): NO